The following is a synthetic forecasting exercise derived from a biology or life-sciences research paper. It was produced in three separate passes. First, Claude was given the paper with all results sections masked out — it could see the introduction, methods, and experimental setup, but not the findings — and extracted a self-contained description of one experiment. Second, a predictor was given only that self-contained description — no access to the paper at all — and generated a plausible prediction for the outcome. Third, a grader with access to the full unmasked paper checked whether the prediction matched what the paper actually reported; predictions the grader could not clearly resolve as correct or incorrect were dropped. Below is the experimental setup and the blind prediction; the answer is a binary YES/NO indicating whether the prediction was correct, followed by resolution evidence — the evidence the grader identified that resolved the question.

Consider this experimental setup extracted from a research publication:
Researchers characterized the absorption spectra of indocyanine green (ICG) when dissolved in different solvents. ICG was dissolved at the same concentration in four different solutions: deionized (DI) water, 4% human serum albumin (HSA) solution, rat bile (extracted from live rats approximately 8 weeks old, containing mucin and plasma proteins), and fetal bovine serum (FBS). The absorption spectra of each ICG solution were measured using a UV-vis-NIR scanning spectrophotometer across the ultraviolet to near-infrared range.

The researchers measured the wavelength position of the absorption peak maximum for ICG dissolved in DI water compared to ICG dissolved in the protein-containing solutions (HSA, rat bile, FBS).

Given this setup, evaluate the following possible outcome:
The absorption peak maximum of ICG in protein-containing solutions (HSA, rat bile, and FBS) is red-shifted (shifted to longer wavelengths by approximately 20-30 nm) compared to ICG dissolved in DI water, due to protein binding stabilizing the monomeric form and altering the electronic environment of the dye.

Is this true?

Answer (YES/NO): YES